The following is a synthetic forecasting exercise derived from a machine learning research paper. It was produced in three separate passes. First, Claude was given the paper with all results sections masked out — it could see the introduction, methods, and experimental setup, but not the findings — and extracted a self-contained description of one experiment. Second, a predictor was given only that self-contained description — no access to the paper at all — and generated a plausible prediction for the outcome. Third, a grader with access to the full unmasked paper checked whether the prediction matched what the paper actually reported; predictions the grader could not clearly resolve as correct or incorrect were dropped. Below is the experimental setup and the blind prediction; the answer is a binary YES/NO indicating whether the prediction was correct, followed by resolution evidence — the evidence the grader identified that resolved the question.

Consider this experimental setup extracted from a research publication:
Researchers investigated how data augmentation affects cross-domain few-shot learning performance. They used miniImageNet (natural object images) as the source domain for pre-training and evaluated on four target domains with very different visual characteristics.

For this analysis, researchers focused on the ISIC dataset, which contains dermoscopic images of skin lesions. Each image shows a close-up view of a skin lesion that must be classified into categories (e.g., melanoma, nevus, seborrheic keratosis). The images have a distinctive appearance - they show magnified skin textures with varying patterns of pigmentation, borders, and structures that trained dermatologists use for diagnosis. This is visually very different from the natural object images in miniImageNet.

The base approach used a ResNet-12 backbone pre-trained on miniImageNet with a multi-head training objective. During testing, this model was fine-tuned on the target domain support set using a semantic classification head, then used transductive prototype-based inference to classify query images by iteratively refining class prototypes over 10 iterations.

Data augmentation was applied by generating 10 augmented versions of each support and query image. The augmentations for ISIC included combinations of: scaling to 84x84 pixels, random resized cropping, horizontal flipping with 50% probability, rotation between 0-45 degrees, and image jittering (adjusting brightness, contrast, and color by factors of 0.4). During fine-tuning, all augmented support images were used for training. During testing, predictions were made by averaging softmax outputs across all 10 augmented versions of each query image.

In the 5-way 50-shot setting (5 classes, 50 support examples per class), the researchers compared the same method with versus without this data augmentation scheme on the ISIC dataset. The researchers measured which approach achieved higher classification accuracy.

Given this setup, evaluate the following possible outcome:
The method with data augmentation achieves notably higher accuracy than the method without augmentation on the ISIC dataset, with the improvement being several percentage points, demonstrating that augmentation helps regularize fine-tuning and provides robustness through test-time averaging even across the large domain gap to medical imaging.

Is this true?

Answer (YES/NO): NO